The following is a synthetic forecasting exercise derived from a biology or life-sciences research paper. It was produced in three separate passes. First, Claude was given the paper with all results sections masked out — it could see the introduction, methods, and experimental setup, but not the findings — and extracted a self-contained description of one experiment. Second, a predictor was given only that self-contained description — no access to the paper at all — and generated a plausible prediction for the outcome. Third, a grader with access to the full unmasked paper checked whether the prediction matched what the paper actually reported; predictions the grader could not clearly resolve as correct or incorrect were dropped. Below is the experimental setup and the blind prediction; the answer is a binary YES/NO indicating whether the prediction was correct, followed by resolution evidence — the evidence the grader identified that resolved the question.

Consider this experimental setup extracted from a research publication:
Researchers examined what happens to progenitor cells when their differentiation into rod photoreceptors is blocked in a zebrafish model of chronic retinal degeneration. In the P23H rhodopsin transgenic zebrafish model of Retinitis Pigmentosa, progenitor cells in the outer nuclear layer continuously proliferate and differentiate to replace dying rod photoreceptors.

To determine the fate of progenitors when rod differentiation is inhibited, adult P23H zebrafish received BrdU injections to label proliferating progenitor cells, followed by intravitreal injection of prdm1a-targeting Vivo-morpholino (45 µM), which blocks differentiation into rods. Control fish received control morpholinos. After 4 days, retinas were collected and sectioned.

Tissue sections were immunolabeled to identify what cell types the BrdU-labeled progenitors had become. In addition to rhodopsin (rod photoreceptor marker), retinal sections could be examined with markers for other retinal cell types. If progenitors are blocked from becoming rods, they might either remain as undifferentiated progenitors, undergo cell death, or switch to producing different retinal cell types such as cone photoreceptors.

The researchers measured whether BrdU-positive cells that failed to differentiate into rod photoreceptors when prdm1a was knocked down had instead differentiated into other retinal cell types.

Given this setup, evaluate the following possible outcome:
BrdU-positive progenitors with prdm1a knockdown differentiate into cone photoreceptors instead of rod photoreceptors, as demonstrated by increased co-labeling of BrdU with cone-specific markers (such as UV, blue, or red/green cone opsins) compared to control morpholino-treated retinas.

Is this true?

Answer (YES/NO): NO